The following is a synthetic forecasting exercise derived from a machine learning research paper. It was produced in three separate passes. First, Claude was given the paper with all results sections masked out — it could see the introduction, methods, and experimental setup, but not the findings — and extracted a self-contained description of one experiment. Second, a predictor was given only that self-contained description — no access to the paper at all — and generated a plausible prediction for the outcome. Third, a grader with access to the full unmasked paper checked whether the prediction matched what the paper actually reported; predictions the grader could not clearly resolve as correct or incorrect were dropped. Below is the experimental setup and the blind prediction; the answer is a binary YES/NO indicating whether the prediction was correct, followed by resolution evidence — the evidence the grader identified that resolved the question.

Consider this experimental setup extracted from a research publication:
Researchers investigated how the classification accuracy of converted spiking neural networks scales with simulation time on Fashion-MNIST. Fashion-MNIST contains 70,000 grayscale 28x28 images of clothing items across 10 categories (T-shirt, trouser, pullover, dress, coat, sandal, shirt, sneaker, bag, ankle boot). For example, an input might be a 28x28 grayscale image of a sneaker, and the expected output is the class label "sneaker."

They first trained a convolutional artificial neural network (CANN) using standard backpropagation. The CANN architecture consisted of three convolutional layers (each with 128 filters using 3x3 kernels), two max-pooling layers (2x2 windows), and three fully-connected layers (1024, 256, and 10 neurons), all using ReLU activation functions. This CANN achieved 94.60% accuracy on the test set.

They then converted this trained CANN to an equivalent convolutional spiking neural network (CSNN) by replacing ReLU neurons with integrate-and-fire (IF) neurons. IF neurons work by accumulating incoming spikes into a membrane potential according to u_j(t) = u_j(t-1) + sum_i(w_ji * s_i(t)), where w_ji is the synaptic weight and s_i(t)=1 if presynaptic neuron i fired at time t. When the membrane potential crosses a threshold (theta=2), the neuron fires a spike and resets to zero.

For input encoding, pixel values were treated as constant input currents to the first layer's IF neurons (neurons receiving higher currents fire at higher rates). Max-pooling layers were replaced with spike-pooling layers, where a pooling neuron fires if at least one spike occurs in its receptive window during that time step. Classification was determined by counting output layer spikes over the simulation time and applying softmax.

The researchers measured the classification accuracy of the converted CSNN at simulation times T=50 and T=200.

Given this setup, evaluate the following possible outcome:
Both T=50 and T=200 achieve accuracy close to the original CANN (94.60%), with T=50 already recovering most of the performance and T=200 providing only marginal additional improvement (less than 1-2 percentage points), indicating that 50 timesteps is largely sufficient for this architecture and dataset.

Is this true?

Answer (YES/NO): NO